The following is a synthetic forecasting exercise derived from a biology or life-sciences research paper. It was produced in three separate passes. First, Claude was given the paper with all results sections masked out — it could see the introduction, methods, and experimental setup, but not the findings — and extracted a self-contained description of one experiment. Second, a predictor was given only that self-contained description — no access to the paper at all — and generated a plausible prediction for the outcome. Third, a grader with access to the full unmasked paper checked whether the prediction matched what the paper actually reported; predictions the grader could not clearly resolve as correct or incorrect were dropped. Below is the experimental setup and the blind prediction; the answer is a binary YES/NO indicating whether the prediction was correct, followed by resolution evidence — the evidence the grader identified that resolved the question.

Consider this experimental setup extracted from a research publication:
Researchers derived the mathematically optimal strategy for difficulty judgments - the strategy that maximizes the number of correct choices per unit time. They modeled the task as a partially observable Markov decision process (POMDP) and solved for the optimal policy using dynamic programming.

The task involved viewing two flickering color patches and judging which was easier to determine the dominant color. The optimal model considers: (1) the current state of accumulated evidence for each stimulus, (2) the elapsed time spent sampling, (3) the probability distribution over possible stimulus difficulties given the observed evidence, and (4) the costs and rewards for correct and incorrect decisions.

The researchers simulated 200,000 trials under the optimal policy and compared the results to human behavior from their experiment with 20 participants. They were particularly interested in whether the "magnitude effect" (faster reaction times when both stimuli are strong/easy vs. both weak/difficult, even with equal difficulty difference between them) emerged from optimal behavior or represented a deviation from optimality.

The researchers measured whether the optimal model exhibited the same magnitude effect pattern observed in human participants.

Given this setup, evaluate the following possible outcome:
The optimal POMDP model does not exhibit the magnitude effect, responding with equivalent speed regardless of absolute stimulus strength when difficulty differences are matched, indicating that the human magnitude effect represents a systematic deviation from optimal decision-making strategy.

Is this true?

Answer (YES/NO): NO